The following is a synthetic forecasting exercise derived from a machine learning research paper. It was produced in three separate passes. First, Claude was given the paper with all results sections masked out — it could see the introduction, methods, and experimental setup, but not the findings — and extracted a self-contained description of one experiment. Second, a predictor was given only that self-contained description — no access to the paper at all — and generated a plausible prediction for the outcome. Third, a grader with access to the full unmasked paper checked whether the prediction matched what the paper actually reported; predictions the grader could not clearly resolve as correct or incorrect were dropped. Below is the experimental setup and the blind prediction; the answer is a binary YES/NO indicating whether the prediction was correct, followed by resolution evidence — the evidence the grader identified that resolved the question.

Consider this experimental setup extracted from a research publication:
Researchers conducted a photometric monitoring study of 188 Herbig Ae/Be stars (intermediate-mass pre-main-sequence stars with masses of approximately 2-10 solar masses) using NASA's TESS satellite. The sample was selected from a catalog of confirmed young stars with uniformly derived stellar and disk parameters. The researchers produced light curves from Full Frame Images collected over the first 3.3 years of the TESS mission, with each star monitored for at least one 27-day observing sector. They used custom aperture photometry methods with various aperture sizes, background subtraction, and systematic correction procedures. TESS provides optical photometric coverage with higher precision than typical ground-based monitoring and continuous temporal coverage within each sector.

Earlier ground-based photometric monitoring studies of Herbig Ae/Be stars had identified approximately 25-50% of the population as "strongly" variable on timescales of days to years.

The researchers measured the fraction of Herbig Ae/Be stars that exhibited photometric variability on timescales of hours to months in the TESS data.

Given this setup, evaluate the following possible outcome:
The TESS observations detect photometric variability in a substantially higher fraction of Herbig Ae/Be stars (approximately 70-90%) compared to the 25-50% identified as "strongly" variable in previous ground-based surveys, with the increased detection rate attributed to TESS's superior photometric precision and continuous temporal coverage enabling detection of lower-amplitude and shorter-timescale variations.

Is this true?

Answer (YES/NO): NO